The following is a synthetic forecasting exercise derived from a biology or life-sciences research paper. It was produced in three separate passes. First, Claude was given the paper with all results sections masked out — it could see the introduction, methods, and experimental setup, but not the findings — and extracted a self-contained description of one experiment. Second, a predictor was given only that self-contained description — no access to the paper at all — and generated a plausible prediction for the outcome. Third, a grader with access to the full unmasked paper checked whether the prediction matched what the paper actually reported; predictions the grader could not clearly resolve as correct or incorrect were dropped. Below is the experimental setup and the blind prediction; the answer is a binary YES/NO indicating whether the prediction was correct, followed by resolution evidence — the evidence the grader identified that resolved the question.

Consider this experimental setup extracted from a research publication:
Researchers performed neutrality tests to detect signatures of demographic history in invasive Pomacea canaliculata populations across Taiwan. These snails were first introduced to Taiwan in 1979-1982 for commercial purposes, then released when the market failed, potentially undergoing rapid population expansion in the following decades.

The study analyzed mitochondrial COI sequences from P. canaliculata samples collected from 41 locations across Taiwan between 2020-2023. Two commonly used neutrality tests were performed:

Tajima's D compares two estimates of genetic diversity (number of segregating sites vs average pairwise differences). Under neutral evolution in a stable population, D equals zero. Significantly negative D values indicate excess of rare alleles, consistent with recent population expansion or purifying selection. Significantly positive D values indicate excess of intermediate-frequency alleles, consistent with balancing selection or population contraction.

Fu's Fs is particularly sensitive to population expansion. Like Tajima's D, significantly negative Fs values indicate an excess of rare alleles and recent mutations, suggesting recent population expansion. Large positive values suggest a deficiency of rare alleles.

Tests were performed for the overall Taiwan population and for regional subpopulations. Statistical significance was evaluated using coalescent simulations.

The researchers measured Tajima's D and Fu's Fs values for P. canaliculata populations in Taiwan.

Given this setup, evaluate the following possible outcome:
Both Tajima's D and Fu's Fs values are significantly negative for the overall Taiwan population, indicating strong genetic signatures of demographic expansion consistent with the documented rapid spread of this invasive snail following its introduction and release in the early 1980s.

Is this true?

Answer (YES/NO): NO